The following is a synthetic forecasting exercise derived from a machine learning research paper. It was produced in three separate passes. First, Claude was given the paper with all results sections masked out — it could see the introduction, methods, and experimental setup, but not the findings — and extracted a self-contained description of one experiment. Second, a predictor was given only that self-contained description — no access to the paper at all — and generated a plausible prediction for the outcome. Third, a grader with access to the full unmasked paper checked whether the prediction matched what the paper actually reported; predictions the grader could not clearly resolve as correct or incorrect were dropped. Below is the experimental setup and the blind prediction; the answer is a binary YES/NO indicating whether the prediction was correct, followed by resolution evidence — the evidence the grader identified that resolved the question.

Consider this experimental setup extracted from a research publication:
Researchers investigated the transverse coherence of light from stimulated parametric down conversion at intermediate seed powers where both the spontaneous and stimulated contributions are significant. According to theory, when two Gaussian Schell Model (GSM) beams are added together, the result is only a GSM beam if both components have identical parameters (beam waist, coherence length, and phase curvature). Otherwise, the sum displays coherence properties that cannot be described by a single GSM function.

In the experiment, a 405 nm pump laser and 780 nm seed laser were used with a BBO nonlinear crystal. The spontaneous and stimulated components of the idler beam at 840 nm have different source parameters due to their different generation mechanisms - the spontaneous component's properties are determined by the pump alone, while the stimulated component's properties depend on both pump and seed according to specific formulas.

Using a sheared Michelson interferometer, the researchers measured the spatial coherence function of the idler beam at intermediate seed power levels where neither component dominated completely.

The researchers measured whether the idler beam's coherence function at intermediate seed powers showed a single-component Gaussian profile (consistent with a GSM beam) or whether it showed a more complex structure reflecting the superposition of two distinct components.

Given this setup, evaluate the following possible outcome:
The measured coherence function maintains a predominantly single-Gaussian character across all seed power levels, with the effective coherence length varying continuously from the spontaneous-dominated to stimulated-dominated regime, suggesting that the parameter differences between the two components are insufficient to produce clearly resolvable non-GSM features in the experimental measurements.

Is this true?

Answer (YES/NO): NO